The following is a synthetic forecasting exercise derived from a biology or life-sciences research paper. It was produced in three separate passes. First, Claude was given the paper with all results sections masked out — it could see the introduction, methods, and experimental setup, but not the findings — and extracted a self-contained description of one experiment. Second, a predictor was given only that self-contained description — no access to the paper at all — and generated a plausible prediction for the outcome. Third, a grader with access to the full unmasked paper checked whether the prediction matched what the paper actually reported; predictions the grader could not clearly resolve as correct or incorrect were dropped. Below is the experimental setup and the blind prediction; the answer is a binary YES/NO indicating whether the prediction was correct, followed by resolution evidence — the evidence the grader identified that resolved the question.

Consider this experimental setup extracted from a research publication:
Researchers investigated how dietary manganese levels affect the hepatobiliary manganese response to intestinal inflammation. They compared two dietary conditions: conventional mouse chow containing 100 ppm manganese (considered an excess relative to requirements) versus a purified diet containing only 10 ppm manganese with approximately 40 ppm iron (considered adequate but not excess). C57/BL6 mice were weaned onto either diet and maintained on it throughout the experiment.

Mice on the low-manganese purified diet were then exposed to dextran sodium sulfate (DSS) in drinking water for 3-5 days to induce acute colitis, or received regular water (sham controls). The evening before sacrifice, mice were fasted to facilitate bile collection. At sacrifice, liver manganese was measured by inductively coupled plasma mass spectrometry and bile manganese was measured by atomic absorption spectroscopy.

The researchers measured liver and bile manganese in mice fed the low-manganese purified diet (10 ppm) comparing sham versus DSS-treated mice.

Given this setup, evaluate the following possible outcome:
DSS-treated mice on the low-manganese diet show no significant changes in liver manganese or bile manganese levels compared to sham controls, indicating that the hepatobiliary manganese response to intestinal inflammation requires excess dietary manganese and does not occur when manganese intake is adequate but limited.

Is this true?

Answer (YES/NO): NO